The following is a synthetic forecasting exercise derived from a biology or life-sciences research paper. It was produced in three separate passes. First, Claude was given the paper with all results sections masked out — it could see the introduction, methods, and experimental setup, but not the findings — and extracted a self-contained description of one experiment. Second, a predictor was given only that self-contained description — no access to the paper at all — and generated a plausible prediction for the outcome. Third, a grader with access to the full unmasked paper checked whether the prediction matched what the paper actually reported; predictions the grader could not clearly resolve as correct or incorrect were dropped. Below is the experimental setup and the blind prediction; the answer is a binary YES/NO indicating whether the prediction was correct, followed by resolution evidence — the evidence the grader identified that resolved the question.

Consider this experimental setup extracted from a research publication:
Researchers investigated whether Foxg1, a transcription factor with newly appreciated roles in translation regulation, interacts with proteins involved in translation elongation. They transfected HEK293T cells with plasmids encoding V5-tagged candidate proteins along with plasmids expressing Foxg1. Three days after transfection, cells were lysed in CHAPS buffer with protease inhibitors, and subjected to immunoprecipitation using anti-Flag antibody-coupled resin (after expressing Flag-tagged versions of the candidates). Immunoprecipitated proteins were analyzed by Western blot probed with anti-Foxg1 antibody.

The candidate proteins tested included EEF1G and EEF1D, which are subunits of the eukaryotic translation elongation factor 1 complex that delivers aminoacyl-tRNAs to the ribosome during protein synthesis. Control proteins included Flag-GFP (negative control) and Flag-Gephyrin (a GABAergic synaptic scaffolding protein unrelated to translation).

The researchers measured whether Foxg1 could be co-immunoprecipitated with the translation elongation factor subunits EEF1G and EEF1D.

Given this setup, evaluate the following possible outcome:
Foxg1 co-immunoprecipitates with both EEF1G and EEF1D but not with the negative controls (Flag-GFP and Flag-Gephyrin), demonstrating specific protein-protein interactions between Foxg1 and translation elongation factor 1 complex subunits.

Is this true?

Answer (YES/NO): NO